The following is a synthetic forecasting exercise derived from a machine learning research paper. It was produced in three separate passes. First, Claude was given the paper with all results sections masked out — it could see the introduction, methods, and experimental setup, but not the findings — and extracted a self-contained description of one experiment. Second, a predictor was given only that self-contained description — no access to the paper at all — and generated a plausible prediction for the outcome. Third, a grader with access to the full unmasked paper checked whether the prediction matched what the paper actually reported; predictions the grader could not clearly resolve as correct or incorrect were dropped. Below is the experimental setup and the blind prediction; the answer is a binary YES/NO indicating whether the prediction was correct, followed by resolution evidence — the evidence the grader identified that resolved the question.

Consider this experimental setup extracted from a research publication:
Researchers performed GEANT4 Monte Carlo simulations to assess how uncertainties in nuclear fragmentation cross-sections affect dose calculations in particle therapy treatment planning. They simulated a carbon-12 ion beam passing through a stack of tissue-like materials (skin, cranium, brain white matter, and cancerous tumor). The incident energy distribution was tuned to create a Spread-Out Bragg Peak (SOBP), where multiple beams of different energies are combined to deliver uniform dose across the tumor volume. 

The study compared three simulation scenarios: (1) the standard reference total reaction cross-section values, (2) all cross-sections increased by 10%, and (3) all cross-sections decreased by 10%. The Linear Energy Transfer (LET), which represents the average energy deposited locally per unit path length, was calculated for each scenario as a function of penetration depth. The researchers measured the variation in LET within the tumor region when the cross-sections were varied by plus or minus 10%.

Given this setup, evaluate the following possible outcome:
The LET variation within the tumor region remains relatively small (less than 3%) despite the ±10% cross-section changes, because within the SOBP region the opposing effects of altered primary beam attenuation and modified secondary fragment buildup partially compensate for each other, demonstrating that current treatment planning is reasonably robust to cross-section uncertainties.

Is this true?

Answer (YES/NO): NO